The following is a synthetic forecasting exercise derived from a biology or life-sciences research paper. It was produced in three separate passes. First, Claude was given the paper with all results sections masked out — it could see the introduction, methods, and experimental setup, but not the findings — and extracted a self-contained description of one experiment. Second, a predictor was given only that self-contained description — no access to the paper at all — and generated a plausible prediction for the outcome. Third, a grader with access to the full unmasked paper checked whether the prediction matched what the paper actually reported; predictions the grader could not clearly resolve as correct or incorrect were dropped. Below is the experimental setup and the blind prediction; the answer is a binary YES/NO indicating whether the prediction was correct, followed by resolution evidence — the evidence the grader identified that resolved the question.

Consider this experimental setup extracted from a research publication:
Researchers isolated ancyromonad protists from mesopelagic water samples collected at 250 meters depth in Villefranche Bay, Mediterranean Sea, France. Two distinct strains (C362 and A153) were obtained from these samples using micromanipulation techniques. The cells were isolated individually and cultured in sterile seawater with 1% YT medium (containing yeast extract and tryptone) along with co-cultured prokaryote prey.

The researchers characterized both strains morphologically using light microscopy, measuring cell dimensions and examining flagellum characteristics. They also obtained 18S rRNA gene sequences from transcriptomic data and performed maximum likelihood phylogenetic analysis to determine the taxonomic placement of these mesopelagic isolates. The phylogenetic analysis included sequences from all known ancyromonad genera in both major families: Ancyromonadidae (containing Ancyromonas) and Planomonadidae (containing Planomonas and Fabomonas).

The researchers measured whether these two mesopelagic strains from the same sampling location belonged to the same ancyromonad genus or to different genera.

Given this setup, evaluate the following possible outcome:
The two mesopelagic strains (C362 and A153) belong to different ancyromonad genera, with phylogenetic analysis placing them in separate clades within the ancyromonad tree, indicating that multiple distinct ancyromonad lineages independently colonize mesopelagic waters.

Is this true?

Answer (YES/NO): YES